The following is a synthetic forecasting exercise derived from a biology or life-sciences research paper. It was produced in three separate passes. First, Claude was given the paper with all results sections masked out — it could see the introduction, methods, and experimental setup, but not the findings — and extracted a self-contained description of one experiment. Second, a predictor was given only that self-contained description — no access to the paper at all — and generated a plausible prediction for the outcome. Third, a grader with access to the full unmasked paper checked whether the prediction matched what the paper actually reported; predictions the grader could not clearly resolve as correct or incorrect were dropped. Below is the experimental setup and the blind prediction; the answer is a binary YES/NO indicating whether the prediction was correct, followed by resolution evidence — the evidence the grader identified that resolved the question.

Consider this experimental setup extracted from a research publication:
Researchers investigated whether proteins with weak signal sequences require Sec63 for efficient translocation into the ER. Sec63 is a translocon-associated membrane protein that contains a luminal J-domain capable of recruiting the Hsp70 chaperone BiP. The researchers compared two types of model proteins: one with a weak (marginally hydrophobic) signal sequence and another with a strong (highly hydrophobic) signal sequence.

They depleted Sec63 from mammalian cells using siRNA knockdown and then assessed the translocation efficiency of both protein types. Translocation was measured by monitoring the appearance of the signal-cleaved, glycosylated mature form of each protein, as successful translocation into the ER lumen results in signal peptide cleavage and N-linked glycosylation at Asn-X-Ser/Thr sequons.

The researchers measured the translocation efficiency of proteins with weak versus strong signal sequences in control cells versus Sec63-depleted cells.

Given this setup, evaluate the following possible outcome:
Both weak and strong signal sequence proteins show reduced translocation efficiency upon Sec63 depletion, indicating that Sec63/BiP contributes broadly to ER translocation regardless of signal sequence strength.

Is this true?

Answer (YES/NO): NO